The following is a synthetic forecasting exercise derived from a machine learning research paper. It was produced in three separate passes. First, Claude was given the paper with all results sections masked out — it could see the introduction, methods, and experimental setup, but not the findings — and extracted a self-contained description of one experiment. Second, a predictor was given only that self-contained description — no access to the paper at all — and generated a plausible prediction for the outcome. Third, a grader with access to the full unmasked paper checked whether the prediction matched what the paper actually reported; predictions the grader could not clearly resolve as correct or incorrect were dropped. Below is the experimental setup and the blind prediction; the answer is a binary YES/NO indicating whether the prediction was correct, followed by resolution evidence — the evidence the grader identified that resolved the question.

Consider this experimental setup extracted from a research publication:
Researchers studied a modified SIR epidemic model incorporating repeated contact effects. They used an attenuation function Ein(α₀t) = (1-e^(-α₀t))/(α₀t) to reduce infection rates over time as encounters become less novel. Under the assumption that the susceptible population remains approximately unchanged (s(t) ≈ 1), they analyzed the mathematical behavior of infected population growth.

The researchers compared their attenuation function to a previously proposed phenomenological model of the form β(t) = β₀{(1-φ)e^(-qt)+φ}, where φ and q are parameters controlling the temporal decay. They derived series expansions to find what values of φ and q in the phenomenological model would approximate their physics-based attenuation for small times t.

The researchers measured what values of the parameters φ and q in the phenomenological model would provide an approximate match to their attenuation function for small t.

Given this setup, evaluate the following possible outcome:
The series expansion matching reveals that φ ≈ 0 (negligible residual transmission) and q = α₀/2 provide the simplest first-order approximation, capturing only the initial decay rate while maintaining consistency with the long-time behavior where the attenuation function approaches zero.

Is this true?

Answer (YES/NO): NO